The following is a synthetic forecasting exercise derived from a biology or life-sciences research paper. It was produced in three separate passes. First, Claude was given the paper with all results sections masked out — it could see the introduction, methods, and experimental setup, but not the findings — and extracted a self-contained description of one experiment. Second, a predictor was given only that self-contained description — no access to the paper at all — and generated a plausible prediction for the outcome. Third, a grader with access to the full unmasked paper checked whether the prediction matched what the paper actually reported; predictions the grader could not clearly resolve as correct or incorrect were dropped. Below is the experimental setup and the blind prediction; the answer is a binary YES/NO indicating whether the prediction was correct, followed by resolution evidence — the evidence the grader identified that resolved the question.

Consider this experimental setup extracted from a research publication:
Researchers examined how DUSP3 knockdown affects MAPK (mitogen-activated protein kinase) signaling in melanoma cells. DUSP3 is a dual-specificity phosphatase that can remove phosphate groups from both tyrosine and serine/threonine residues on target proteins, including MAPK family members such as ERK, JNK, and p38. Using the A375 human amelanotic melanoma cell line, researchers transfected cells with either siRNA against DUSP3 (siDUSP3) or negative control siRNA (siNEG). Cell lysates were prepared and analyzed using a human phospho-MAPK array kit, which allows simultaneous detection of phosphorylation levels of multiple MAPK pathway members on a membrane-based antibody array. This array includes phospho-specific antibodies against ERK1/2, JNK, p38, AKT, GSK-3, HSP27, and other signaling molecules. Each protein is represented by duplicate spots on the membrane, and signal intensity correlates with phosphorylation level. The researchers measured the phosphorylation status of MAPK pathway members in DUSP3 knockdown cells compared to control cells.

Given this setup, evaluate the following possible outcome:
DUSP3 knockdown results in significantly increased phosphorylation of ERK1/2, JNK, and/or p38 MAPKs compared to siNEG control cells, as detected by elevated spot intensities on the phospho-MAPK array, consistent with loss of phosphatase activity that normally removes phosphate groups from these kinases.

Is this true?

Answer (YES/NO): YES